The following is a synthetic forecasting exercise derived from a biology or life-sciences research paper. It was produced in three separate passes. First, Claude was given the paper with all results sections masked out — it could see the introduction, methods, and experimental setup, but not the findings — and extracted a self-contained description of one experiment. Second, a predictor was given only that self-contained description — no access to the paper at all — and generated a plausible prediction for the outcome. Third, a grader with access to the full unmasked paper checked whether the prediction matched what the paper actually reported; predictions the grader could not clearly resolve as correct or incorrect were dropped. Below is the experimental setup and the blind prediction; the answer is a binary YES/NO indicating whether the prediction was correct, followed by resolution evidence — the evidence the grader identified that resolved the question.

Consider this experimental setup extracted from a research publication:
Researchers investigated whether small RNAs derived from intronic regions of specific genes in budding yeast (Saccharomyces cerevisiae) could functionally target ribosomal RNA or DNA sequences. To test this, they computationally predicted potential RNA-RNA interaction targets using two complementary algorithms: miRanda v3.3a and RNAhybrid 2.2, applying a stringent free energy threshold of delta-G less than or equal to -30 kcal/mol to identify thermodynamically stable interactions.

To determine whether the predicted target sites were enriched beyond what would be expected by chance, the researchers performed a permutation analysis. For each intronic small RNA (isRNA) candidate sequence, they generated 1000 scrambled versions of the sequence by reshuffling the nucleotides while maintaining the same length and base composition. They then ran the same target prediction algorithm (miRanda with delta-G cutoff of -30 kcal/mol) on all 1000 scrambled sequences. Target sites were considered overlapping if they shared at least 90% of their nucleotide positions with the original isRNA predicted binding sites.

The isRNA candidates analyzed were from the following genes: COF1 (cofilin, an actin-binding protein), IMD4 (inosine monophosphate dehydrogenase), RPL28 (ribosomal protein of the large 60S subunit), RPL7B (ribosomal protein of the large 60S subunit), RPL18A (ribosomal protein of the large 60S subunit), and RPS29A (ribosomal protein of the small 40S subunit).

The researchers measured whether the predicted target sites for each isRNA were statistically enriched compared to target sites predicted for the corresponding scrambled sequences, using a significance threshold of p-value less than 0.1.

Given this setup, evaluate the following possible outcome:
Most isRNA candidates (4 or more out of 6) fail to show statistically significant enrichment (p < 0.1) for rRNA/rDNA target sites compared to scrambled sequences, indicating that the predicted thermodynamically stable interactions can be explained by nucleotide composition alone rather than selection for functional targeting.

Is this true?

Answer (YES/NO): NO